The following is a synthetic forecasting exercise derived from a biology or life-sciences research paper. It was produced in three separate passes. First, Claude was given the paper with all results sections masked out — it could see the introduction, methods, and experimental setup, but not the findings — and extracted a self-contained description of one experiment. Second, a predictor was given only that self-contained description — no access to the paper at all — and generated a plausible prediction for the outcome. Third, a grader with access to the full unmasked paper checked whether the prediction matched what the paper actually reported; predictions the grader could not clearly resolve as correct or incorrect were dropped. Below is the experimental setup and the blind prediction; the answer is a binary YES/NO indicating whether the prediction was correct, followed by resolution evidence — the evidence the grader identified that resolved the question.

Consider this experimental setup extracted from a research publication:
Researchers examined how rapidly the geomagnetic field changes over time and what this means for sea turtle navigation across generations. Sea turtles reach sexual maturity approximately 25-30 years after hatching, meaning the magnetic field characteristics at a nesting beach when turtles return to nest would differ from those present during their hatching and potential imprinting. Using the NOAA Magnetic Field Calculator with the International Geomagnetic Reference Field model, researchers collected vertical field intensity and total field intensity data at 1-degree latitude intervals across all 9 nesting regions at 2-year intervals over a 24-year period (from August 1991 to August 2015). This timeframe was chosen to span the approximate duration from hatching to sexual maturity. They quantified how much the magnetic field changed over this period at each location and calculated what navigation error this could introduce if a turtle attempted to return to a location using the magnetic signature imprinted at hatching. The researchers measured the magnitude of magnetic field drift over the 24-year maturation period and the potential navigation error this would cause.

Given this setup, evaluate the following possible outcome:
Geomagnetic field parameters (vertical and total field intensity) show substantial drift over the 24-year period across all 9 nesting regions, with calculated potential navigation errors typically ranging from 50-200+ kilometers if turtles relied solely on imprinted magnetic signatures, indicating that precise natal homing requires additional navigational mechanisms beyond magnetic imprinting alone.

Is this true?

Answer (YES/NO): NO